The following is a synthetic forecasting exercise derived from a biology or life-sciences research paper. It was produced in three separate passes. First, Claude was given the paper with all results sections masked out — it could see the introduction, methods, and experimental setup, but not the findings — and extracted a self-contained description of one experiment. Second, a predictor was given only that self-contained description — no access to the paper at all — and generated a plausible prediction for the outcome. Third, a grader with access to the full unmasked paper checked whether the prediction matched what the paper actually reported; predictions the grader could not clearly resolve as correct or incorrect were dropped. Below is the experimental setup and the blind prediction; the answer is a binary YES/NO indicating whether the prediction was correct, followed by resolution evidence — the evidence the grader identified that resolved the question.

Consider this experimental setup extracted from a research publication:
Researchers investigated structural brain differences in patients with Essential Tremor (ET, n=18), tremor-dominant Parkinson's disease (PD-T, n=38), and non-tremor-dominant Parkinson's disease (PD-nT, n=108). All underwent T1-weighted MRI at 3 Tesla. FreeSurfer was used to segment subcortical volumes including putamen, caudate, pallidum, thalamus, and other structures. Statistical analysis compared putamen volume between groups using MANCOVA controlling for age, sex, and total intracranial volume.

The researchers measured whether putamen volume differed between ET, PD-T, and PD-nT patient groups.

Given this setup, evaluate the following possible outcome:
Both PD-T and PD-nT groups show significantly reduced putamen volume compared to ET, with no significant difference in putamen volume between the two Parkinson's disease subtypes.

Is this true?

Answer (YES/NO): NO